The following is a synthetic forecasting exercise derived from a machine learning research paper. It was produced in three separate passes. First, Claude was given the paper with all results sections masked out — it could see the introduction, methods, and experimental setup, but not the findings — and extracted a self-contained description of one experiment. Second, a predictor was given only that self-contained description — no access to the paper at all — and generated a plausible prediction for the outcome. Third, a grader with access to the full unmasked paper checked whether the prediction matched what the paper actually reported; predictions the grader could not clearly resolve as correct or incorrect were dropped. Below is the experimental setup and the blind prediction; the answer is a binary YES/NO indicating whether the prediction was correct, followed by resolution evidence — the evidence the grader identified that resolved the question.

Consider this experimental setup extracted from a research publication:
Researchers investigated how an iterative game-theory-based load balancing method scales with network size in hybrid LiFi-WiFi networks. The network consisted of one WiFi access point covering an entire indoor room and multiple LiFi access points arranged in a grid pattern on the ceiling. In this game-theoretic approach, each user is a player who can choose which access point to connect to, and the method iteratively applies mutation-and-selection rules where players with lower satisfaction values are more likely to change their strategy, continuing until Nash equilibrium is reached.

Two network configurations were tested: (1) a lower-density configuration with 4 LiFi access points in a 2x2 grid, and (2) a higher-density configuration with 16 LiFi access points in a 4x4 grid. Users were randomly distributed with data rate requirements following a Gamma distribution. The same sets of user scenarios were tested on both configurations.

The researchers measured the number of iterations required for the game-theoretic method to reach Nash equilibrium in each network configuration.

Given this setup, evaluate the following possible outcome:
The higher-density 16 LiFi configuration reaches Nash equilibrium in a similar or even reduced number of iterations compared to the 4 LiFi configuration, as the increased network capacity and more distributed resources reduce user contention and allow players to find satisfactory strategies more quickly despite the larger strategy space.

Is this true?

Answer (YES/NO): NO